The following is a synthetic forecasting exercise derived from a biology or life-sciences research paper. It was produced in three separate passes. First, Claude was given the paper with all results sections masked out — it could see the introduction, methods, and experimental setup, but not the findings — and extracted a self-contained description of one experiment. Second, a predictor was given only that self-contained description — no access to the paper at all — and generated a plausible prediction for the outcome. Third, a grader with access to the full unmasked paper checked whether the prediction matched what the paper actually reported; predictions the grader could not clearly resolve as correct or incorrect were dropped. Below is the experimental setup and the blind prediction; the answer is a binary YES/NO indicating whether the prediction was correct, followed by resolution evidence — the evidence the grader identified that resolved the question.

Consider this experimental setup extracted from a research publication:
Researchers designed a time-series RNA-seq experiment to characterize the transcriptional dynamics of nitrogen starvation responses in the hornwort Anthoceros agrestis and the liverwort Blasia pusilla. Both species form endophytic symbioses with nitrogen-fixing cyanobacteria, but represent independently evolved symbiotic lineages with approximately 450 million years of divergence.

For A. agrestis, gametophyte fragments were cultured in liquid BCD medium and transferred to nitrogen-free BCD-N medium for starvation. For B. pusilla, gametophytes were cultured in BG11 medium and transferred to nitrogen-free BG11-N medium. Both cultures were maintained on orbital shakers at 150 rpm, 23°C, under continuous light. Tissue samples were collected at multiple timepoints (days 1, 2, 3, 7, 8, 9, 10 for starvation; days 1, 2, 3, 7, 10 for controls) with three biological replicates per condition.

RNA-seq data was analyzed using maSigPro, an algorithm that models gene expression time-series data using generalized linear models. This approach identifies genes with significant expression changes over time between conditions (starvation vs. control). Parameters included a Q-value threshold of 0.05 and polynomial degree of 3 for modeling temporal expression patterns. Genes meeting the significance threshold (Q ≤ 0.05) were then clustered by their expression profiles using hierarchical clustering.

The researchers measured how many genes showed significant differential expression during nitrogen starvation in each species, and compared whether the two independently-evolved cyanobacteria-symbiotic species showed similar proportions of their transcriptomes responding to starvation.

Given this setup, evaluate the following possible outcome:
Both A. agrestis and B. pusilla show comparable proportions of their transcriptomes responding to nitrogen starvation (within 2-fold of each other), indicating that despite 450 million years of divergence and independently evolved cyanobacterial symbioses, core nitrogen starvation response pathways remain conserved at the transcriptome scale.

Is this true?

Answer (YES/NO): YES